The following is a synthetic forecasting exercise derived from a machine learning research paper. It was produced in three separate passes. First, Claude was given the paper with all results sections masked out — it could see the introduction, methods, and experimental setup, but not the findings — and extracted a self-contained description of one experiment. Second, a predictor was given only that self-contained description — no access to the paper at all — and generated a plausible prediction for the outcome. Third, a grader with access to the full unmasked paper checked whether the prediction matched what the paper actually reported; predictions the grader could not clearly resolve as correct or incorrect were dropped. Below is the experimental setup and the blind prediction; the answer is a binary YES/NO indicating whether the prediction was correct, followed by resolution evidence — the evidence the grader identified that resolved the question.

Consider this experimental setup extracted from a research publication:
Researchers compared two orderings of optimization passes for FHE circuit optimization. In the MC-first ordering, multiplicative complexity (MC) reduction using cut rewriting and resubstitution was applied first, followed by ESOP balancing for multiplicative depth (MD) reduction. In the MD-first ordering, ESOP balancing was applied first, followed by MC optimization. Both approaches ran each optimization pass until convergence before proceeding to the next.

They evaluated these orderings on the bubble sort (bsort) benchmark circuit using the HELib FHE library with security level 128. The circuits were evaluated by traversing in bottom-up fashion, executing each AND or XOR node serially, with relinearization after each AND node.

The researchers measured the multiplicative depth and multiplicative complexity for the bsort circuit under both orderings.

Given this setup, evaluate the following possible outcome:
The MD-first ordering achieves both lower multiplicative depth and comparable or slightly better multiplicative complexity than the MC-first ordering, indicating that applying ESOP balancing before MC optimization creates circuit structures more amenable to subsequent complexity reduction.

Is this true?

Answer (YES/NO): NO